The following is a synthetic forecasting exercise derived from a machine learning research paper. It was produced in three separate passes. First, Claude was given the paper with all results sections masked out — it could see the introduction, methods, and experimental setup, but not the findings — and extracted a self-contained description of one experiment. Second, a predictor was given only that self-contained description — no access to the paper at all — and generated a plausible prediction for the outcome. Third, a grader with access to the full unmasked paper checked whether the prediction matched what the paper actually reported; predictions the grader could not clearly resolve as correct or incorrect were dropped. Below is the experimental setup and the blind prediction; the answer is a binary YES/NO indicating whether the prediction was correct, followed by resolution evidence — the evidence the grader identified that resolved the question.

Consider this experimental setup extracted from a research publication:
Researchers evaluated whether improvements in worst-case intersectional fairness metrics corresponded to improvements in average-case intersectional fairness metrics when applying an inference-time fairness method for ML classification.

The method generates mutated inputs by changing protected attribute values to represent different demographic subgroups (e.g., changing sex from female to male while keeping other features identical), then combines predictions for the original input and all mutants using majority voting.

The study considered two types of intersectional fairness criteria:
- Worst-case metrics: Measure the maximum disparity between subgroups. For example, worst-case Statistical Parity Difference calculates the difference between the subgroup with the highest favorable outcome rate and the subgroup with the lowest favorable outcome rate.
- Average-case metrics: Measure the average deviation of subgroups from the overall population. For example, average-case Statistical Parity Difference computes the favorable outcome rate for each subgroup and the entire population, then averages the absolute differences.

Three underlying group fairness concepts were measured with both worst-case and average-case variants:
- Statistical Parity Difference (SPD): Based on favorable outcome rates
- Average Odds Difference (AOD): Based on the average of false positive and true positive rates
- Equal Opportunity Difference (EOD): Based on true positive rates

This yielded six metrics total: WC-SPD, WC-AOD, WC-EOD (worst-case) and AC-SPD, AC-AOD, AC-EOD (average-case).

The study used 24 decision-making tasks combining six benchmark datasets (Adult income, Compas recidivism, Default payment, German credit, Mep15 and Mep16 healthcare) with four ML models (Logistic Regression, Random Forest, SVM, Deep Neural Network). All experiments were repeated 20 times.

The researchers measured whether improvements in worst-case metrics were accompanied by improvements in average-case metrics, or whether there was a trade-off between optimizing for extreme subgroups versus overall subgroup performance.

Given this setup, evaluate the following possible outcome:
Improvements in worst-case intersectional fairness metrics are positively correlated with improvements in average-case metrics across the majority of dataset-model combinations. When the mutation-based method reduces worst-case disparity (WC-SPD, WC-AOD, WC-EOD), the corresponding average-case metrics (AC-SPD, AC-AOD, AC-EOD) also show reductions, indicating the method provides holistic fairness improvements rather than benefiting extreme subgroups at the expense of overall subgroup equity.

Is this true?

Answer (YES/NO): YES